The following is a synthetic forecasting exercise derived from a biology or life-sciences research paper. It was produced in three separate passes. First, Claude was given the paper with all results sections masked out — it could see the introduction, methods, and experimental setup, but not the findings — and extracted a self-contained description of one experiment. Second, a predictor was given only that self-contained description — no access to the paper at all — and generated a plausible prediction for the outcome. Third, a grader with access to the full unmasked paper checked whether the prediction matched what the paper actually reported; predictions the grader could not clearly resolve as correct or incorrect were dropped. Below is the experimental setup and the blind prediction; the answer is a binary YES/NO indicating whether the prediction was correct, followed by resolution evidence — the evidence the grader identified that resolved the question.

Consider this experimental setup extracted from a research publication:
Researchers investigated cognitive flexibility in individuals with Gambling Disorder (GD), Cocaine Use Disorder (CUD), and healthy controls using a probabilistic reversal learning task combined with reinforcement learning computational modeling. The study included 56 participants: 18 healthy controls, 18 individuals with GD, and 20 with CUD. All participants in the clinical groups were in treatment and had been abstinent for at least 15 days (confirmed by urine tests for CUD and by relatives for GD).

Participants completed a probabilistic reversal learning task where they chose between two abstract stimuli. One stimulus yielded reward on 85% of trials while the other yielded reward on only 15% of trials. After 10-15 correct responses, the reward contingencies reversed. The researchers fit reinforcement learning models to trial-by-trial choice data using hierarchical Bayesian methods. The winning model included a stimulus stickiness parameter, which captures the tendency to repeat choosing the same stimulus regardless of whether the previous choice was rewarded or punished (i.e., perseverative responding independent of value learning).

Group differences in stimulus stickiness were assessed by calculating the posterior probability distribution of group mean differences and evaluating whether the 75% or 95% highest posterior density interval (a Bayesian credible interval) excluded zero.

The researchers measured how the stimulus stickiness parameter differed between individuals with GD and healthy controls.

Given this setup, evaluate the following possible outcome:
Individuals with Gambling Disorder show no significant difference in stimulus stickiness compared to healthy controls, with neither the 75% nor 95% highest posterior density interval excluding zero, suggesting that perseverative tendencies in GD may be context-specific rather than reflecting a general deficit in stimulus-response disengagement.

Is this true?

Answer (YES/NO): NO